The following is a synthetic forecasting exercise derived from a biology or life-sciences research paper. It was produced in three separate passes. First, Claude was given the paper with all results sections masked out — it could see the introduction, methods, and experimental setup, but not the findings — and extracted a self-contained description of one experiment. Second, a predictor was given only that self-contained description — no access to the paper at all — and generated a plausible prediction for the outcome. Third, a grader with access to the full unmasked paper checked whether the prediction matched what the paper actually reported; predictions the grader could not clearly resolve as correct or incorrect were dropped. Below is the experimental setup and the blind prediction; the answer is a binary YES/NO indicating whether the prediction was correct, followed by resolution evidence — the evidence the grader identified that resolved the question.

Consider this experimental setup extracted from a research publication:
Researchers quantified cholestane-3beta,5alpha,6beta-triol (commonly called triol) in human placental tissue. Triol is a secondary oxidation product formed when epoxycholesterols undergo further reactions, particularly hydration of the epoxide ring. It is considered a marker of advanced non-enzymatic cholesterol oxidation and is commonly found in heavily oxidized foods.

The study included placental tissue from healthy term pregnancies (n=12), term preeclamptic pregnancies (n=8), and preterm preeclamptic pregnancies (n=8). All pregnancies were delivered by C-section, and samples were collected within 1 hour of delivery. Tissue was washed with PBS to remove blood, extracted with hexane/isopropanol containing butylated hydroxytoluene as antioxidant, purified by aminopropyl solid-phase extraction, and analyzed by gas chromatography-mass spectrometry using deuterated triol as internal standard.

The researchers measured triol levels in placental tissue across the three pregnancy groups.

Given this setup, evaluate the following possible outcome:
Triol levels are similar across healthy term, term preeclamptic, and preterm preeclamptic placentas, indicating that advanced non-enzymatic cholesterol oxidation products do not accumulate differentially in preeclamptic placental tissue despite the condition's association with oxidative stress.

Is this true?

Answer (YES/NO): NO